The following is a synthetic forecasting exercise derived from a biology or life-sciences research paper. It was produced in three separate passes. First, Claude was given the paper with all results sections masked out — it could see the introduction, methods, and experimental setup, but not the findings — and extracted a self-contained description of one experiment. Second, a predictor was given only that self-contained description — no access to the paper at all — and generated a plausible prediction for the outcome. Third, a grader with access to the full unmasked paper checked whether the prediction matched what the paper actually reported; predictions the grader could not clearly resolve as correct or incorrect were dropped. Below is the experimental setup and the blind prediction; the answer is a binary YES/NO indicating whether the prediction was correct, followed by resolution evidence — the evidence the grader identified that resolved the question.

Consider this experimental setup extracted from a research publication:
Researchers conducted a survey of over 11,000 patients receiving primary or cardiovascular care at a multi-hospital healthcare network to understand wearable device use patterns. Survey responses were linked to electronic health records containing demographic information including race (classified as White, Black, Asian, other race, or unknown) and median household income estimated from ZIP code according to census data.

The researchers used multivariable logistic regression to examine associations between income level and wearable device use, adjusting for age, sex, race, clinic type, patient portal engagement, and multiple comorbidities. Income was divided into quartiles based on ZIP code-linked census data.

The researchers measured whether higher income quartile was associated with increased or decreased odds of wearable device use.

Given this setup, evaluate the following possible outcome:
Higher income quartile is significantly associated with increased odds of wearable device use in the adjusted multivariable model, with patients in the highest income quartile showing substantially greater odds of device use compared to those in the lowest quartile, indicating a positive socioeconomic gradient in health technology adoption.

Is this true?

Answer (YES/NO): YES